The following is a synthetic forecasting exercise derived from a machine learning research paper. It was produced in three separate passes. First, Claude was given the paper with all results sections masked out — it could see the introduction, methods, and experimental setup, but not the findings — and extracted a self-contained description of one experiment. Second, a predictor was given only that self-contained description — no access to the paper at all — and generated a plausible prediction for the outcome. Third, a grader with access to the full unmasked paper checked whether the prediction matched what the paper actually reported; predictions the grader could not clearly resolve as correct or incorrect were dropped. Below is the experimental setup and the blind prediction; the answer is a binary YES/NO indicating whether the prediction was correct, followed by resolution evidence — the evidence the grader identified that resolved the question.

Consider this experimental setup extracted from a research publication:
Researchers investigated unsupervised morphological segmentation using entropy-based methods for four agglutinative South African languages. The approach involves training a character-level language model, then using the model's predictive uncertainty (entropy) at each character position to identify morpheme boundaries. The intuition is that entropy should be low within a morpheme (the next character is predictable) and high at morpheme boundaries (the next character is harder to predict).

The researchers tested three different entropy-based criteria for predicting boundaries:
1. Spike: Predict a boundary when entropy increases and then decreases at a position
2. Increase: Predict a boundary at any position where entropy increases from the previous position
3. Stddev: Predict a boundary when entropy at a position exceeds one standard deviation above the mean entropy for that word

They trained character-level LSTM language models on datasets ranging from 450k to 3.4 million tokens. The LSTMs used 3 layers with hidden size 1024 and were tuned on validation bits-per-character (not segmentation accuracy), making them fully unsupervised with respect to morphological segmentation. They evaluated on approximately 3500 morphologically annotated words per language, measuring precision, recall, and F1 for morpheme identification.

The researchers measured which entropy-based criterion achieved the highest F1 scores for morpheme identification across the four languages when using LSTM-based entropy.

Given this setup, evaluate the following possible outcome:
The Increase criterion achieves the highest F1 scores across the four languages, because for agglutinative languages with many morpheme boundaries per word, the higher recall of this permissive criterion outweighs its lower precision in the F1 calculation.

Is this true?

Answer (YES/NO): NO